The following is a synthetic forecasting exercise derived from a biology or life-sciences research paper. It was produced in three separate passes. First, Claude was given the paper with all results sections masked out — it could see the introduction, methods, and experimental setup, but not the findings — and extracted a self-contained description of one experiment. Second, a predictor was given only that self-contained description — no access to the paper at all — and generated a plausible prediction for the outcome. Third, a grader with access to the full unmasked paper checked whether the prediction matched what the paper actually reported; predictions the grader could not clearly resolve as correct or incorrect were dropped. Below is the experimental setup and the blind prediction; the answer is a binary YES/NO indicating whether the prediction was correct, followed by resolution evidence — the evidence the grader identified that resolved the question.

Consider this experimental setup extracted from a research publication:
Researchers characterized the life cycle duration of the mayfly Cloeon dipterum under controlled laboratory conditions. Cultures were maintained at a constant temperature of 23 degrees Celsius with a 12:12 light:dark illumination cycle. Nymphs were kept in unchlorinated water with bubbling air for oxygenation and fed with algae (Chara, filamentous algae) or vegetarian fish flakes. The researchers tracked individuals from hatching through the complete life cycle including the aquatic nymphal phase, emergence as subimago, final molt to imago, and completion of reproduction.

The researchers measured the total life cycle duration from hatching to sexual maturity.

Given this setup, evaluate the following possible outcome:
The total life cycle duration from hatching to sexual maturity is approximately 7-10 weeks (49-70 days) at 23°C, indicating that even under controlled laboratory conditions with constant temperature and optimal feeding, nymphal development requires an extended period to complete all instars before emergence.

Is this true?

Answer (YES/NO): NO